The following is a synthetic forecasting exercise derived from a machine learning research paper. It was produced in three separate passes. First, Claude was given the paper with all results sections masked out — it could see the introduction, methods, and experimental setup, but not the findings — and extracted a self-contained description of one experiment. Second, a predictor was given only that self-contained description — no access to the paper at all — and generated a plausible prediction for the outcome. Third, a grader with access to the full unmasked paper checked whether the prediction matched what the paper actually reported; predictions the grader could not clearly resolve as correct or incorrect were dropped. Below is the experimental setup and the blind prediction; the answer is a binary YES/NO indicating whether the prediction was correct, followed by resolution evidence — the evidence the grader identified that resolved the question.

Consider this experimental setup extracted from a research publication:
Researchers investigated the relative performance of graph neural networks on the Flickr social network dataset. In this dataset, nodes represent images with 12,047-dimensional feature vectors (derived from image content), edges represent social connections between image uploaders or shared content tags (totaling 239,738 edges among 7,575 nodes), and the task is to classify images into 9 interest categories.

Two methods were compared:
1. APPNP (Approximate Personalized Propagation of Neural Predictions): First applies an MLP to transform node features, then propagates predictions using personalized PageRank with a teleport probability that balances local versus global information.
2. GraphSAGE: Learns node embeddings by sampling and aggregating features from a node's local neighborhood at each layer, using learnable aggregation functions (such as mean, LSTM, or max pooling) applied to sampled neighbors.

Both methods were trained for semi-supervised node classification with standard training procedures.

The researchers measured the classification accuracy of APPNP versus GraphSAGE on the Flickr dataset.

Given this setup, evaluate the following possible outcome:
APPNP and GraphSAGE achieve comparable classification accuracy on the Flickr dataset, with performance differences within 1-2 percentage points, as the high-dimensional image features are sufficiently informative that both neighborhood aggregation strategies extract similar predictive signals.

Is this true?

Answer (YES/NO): NO